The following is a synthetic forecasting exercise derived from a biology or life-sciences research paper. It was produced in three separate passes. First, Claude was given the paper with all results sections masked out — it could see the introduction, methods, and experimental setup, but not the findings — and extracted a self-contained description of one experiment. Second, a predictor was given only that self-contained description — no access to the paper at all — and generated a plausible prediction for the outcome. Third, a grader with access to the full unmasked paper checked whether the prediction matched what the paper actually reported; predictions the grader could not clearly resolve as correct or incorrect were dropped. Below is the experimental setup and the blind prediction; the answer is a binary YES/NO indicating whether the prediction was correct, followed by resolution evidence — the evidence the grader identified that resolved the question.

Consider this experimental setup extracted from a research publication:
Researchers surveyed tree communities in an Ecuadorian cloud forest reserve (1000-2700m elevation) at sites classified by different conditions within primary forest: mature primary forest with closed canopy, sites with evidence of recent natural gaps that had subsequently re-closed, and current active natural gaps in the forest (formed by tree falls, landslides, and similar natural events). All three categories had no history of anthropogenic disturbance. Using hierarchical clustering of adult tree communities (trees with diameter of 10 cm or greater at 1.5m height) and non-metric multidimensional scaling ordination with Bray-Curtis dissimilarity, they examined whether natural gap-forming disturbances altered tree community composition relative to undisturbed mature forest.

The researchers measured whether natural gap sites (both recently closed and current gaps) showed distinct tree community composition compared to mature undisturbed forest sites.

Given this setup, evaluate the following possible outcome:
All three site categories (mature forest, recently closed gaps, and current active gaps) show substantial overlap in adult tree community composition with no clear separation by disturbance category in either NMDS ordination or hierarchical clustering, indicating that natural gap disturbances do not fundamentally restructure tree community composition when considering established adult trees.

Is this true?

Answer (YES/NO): YES